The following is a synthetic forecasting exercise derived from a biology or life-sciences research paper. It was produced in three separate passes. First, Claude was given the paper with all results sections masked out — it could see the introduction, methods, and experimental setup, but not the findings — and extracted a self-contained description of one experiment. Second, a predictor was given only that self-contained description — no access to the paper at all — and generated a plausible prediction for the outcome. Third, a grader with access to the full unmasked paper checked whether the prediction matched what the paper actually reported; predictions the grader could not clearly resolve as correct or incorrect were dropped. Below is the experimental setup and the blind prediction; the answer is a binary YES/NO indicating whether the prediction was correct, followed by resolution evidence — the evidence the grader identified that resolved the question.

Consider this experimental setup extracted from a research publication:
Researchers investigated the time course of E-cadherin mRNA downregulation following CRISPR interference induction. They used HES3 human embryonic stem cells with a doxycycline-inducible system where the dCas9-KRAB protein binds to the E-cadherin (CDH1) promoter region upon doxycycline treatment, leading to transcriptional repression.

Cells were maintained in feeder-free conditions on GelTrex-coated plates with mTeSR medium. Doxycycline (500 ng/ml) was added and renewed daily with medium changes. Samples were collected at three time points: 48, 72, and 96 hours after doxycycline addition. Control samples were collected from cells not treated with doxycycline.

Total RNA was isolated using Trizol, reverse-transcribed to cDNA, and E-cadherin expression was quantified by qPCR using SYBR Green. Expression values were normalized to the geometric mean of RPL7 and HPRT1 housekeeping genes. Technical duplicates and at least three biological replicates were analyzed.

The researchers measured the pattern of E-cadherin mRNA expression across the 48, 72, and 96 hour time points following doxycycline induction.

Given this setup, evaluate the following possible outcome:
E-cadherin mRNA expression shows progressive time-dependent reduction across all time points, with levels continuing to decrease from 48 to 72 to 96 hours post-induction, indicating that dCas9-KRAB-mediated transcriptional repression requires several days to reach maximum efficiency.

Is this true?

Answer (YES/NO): NO